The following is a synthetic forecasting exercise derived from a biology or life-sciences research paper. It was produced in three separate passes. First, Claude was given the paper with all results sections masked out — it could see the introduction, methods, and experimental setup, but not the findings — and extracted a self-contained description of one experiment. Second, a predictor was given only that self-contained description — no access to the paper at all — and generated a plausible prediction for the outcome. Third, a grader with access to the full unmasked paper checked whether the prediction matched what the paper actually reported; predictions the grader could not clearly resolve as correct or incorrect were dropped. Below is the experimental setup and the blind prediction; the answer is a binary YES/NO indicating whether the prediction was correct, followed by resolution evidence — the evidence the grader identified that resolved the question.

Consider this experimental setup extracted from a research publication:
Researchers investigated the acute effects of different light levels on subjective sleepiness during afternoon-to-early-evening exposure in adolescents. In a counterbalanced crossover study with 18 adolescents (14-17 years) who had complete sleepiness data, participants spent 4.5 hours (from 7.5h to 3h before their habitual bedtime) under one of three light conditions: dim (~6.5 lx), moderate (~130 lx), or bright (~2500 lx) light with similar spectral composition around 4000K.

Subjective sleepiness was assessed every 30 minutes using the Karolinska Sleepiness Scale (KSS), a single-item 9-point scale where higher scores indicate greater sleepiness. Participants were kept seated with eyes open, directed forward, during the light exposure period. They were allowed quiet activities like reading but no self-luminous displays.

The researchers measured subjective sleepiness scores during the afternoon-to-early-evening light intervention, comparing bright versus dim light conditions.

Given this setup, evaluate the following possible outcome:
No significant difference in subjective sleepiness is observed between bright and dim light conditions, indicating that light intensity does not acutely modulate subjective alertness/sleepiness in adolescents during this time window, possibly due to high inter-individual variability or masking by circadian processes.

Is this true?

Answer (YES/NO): NO